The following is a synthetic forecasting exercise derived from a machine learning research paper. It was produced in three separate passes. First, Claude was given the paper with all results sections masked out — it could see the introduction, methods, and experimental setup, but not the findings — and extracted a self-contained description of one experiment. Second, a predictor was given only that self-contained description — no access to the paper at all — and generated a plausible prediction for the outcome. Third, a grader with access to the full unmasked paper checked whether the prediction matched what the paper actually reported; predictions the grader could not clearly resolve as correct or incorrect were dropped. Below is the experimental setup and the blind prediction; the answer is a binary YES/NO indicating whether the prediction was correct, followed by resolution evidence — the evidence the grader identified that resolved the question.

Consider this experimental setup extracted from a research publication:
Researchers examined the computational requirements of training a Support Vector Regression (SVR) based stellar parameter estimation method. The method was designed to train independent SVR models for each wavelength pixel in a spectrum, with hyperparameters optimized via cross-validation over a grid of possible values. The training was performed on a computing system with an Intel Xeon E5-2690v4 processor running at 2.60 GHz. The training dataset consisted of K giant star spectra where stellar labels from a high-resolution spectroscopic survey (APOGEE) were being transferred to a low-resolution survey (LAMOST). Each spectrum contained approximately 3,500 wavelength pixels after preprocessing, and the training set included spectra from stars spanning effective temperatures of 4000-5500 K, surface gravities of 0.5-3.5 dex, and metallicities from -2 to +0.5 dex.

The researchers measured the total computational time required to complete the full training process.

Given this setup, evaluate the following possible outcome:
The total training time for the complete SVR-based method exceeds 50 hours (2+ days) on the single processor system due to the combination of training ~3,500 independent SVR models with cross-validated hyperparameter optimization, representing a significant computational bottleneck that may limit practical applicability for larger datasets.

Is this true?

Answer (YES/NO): NO